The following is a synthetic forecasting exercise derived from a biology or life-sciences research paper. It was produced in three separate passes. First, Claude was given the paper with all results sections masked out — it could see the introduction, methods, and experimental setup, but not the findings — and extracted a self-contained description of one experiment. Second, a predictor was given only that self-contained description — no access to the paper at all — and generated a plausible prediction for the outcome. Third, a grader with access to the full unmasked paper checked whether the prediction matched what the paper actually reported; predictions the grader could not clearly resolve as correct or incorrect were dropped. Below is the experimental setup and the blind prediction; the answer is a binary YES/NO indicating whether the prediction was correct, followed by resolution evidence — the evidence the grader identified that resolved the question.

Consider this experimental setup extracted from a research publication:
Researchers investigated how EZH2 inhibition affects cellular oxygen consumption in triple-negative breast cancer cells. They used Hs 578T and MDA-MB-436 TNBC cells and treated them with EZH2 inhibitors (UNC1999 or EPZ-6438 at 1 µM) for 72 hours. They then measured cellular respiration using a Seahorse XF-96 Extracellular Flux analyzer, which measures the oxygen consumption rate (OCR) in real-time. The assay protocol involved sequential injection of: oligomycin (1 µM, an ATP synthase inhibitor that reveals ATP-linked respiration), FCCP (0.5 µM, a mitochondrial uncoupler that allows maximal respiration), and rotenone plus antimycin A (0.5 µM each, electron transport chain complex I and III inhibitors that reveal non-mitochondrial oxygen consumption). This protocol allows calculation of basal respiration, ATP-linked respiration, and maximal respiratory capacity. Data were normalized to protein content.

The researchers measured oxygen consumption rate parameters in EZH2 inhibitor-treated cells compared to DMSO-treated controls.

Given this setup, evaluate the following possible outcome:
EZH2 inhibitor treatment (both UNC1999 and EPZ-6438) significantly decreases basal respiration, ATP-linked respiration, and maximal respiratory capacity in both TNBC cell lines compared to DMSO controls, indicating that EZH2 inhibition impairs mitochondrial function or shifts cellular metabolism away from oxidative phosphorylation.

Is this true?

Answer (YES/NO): NO